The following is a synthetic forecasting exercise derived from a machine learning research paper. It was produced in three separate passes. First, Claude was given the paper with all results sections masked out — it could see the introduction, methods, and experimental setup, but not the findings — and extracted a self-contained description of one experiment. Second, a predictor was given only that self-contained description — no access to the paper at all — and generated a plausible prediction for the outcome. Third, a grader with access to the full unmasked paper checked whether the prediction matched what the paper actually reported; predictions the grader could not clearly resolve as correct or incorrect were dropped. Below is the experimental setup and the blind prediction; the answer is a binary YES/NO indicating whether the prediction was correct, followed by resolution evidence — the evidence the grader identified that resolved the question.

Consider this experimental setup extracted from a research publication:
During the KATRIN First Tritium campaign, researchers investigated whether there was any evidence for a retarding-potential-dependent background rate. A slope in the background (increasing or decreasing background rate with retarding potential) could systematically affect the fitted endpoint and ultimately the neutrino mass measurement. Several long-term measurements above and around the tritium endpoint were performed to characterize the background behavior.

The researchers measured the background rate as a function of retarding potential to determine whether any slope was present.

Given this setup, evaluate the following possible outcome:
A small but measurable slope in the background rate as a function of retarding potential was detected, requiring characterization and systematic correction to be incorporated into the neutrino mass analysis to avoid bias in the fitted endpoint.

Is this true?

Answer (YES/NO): NO